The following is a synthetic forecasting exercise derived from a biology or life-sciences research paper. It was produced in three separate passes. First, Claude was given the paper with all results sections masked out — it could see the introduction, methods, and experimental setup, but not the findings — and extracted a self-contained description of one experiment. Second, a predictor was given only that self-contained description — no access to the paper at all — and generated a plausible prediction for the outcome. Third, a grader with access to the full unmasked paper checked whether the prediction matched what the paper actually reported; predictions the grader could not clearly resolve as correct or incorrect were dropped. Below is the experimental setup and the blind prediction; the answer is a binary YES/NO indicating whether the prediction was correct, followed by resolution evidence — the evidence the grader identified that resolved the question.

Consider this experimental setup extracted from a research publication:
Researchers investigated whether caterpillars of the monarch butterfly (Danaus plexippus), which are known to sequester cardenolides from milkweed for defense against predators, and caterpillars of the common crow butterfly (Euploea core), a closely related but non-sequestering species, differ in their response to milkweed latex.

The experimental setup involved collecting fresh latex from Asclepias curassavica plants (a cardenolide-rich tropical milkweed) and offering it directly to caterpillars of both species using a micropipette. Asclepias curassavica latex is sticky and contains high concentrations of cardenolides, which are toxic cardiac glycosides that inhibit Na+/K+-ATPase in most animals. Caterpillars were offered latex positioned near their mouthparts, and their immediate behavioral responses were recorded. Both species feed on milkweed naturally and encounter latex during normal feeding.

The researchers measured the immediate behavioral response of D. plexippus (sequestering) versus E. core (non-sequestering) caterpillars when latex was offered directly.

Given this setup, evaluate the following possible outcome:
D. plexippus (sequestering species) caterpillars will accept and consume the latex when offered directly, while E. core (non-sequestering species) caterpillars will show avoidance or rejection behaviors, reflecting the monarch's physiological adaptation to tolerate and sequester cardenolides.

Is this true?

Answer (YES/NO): YES